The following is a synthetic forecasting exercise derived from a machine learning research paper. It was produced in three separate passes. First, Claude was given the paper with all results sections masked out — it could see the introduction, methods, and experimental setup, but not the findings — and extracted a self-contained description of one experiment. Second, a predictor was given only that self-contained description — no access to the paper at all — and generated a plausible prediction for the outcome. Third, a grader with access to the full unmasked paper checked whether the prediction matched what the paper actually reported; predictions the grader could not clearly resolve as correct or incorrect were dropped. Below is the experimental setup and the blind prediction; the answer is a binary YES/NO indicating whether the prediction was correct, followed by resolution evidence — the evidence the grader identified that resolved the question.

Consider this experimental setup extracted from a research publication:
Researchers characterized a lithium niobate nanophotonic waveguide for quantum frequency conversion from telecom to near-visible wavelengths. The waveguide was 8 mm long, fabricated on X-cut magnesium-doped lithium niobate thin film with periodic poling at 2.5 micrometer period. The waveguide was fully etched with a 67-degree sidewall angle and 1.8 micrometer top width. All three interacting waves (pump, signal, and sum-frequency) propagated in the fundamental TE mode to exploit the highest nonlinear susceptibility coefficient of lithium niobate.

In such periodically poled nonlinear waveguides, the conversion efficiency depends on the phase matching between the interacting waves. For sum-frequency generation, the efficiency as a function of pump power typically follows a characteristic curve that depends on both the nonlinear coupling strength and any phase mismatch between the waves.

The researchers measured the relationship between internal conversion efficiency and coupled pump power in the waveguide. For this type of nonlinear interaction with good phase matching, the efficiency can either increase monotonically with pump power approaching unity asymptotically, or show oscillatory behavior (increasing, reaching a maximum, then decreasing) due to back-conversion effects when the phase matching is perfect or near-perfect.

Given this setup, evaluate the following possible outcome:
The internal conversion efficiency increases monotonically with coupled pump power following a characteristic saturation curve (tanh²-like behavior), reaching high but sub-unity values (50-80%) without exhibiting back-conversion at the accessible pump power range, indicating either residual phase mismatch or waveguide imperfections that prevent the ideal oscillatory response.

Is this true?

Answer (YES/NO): NO